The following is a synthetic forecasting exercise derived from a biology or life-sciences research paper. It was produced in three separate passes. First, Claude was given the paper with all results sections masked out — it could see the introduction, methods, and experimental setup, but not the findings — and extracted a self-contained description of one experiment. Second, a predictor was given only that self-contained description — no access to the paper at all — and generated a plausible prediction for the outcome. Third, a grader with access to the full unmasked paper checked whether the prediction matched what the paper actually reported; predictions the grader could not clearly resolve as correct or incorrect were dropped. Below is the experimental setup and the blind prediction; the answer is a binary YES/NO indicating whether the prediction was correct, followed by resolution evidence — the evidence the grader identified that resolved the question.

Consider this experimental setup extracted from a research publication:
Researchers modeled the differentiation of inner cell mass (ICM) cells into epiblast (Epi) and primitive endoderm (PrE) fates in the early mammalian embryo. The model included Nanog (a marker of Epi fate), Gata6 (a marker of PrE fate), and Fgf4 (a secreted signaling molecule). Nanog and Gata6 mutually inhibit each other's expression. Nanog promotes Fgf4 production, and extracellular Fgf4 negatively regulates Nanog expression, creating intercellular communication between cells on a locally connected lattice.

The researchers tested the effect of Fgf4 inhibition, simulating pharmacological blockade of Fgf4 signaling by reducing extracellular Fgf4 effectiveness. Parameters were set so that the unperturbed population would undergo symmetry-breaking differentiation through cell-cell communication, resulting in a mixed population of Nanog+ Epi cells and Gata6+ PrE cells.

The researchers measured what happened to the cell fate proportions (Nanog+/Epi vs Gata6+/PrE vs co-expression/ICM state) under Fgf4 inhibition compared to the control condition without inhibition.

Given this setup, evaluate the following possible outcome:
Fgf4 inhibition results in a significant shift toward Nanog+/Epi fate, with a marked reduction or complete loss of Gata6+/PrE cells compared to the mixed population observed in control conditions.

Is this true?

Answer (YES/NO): YES